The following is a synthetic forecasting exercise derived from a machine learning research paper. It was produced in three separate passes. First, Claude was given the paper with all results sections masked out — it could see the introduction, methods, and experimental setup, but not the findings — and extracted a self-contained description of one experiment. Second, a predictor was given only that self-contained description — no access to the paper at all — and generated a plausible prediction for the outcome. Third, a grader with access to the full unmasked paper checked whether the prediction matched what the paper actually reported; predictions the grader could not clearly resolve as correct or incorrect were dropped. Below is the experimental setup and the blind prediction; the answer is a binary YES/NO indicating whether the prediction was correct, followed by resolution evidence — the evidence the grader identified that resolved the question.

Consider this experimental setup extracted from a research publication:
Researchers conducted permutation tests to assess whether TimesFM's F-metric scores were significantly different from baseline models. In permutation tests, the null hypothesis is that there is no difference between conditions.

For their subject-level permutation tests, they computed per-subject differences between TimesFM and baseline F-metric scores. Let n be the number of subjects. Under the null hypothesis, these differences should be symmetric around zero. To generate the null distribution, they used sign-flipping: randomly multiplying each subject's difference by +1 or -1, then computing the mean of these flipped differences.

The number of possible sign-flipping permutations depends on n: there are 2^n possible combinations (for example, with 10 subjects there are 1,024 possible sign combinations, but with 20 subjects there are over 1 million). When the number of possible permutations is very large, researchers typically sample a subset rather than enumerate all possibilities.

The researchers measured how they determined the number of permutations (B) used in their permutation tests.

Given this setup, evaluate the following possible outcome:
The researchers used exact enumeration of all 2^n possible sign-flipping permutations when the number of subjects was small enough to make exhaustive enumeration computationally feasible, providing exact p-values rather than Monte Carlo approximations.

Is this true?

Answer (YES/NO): YES